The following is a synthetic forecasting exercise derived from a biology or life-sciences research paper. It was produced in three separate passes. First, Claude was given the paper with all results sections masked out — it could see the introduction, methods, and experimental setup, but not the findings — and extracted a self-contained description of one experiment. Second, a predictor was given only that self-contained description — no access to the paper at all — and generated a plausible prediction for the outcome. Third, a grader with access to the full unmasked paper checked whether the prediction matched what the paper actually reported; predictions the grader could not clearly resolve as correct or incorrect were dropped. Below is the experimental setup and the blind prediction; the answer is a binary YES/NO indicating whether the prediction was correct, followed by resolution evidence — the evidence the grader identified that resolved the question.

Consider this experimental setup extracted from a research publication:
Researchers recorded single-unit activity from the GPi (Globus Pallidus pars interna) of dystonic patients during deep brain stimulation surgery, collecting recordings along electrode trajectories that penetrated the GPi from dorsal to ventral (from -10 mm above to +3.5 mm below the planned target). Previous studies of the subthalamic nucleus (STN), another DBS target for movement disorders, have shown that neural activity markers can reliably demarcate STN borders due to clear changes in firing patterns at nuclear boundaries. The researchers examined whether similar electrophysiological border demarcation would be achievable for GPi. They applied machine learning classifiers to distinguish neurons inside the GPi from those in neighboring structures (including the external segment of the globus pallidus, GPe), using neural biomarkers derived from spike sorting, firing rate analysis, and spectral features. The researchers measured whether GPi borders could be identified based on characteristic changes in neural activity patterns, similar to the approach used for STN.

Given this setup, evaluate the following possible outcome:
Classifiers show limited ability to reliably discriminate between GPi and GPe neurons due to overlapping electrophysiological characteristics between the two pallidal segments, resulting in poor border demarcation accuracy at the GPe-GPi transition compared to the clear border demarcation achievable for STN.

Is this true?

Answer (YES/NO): YES